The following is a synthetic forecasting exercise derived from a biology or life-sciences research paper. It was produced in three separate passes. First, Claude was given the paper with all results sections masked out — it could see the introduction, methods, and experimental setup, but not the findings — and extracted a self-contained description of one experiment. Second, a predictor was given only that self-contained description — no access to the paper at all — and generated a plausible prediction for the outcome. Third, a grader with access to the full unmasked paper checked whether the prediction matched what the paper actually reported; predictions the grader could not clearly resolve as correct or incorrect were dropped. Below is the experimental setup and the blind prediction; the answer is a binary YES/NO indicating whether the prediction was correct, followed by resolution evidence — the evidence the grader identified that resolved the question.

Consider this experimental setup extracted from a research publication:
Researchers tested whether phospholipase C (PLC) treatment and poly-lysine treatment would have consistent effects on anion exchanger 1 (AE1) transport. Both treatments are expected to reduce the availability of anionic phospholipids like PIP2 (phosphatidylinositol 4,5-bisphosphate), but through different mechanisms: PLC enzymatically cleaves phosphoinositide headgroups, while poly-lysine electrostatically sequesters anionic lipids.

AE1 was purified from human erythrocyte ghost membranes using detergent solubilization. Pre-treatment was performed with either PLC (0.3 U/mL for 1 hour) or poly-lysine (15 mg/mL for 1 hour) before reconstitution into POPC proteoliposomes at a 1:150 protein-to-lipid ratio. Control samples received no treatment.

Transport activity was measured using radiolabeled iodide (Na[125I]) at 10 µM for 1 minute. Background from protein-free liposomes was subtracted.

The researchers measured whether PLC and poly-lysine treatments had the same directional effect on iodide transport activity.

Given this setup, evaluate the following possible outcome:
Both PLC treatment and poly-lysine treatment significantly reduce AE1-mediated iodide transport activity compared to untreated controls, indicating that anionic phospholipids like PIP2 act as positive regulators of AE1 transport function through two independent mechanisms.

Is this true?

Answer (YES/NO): NO